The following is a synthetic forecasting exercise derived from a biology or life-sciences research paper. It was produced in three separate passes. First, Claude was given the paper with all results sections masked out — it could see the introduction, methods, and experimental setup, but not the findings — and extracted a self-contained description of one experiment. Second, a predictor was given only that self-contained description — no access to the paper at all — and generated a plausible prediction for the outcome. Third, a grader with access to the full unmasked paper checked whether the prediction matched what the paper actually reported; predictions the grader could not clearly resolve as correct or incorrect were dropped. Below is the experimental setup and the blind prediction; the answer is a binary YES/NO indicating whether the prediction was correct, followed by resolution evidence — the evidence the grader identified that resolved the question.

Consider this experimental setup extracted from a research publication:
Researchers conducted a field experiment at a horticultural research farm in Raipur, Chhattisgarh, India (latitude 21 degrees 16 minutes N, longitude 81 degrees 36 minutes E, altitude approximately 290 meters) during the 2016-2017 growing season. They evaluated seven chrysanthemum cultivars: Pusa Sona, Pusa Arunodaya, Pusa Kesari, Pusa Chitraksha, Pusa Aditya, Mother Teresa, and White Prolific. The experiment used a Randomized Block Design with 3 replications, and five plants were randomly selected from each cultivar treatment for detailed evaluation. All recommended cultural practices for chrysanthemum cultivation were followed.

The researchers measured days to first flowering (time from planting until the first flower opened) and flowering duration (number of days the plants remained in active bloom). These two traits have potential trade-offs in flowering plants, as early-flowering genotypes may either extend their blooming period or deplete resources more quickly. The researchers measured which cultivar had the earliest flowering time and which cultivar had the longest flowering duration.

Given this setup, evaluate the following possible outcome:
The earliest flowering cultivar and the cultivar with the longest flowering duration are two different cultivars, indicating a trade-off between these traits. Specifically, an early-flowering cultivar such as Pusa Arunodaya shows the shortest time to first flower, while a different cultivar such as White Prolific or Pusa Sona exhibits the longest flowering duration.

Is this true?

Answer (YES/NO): NO